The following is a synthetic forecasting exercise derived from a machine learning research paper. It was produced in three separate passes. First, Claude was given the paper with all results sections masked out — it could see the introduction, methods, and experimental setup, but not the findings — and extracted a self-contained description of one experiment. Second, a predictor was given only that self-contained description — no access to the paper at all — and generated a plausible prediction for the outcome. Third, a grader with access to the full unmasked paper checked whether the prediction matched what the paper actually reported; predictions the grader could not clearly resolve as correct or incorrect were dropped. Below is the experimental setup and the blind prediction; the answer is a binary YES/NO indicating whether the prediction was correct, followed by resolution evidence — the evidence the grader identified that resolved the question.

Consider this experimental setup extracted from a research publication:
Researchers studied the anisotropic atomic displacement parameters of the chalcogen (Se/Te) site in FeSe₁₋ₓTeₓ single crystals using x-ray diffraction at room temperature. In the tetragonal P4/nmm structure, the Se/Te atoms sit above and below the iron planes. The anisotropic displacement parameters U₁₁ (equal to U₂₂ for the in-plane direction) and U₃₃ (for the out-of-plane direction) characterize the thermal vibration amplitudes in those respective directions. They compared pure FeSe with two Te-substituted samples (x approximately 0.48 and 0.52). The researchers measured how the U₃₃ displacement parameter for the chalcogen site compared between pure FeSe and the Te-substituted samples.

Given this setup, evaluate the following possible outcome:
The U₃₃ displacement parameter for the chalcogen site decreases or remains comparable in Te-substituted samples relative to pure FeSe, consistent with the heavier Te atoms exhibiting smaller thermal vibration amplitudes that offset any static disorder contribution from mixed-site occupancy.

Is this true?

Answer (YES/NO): NO